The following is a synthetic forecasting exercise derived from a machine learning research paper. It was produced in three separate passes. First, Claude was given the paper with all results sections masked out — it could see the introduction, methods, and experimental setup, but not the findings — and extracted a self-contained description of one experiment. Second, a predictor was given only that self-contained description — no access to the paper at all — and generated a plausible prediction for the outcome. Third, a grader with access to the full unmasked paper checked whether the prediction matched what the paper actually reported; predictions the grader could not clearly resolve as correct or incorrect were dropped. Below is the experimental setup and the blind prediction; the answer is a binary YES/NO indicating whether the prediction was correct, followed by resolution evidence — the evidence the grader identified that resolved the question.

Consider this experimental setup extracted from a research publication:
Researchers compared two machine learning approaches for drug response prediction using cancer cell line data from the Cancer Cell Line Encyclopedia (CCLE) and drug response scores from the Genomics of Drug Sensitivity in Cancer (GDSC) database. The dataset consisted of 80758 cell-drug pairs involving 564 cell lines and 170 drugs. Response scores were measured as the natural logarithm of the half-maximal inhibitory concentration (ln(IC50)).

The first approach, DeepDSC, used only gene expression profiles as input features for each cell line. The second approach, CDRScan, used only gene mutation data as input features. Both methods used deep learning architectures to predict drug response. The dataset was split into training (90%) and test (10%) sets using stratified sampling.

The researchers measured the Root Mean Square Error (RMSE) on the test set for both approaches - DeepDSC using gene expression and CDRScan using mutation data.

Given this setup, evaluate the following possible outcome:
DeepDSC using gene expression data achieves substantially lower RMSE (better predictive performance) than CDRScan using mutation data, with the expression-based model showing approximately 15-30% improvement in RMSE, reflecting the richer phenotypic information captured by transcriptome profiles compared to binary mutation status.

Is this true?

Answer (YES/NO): NO